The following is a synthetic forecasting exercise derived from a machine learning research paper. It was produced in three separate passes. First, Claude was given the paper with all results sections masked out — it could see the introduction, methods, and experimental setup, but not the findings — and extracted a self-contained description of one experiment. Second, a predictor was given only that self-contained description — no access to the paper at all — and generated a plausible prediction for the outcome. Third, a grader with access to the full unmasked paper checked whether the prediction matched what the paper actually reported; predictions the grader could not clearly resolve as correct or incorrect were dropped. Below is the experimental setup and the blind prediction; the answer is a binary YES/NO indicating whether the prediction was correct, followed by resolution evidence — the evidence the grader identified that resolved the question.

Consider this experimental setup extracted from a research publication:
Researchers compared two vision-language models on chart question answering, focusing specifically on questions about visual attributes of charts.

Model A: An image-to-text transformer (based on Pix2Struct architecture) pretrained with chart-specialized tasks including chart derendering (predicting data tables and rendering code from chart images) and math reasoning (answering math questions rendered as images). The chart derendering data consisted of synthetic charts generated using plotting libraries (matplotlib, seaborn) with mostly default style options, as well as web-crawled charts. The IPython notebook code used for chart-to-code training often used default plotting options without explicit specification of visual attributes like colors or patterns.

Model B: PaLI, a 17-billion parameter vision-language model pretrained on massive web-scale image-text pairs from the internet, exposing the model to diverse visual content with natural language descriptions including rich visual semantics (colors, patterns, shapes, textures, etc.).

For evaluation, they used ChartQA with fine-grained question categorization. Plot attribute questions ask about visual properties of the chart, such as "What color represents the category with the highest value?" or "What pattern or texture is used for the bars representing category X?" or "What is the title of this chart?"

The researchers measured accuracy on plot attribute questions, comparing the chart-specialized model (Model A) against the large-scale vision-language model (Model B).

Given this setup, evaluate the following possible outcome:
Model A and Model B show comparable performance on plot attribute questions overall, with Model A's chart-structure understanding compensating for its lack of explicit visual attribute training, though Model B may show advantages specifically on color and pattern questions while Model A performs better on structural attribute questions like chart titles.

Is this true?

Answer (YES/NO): NO